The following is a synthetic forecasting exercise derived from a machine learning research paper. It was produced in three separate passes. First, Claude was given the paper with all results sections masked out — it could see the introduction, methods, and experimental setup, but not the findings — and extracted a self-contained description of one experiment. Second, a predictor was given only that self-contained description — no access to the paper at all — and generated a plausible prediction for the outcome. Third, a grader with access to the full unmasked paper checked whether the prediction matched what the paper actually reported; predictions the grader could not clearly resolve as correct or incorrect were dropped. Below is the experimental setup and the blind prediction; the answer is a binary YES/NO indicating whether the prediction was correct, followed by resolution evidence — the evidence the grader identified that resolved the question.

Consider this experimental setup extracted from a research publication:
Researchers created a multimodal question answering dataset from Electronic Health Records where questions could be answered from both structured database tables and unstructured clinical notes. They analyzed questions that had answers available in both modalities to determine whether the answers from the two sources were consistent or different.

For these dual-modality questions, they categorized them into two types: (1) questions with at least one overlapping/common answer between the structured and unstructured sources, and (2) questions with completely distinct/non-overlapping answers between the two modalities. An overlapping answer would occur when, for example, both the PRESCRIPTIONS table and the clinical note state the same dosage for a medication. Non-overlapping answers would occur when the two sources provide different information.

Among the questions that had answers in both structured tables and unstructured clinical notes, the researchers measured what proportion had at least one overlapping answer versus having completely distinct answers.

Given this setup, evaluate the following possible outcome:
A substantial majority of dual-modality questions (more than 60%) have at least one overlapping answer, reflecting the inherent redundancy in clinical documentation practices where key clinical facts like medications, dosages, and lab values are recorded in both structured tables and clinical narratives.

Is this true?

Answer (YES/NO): YES